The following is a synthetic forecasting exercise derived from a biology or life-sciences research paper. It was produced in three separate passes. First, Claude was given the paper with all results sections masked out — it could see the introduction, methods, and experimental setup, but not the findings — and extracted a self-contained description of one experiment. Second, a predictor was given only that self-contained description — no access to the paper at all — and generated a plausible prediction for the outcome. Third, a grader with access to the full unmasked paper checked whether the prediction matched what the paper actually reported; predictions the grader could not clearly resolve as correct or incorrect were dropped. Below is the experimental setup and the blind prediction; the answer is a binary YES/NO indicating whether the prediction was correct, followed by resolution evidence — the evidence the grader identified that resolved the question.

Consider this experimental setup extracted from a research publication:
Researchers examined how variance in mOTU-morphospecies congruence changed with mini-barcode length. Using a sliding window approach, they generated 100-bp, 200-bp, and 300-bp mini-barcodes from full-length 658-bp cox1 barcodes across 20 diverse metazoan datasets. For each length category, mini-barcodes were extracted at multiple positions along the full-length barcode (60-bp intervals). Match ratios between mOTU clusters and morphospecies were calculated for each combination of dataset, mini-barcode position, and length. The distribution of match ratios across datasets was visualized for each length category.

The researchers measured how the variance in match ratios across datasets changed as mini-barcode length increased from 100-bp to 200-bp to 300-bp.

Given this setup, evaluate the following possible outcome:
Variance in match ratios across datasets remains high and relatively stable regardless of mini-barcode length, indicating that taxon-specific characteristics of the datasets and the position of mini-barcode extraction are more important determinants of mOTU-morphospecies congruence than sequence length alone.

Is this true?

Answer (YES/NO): NO